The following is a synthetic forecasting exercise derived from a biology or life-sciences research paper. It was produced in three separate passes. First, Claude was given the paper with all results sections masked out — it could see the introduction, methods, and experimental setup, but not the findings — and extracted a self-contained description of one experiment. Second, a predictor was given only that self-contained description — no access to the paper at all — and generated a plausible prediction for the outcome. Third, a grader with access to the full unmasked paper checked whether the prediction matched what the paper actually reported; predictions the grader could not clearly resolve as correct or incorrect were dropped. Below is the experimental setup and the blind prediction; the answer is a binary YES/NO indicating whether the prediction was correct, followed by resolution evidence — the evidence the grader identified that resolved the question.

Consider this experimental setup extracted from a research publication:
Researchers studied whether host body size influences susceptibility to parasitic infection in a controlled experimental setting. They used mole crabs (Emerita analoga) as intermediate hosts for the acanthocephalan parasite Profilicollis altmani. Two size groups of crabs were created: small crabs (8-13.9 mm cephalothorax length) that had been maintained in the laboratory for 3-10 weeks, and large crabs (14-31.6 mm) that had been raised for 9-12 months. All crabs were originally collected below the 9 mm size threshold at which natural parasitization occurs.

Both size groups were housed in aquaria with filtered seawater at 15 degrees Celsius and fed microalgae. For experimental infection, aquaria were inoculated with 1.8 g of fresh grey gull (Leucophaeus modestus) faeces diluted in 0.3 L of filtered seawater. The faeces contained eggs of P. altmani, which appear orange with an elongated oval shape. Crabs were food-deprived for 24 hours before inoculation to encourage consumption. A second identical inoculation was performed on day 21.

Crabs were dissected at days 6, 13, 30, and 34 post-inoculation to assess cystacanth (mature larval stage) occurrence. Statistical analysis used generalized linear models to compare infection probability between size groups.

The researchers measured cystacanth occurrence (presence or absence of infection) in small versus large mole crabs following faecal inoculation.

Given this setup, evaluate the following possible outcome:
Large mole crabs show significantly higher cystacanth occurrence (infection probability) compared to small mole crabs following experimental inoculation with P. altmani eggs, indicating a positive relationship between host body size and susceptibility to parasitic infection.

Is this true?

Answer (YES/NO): YES